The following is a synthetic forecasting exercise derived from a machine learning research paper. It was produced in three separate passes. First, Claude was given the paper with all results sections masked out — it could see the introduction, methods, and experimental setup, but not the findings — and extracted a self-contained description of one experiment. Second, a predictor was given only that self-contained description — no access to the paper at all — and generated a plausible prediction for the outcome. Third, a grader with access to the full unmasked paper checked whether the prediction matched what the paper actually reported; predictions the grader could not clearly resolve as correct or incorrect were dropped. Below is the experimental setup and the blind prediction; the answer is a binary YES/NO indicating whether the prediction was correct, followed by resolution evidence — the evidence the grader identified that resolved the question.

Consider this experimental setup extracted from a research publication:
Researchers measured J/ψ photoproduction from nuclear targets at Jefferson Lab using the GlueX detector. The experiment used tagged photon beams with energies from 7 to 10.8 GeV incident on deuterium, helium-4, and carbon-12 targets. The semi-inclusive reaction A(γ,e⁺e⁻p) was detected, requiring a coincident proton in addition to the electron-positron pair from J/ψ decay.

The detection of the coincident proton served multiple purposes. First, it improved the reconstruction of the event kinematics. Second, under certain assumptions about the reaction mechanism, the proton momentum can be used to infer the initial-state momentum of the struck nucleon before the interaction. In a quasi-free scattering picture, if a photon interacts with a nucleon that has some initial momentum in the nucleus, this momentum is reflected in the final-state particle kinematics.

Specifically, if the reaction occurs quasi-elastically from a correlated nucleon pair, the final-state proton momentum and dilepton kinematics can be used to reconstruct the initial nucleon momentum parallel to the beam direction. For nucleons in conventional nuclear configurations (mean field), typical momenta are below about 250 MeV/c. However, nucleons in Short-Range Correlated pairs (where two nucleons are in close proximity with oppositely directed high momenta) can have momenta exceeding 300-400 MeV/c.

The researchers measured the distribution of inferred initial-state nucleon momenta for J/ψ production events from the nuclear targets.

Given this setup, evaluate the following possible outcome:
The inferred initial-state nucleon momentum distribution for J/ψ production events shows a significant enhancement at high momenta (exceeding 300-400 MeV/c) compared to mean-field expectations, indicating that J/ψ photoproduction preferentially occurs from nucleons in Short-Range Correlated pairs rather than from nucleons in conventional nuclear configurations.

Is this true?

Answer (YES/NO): NO